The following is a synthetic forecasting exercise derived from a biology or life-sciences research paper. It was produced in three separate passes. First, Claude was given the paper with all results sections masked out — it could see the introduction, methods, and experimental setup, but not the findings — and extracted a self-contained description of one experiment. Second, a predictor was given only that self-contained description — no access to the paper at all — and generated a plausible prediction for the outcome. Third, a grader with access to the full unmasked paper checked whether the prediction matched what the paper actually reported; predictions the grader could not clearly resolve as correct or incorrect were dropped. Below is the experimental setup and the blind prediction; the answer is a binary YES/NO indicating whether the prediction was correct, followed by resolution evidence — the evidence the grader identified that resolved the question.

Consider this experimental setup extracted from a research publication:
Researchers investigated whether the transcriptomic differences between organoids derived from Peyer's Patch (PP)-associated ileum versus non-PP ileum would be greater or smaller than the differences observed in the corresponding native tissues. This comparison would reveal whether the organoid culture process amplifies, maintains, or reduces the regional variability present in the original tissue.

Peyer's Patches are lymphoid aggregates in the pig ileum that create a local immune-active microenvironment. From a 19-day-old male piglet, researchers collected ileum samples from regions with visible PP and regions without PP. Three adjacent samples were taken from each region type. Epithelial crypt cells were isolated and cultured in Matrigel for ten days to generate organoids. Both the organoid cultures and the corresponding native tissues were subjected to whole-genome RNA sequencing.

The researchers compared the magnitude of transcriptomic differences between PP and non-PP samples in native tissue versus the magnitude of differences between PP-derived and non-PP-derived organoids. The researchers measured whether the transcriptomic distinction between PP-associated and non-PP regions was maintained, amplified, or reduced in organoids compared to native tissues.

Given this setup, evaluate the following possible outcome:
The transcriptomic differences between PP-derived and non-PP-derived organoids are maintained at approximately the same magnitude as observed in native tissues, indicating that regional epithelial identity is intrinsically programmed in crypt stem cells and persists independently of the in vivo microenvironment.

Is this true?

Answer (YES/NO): YES